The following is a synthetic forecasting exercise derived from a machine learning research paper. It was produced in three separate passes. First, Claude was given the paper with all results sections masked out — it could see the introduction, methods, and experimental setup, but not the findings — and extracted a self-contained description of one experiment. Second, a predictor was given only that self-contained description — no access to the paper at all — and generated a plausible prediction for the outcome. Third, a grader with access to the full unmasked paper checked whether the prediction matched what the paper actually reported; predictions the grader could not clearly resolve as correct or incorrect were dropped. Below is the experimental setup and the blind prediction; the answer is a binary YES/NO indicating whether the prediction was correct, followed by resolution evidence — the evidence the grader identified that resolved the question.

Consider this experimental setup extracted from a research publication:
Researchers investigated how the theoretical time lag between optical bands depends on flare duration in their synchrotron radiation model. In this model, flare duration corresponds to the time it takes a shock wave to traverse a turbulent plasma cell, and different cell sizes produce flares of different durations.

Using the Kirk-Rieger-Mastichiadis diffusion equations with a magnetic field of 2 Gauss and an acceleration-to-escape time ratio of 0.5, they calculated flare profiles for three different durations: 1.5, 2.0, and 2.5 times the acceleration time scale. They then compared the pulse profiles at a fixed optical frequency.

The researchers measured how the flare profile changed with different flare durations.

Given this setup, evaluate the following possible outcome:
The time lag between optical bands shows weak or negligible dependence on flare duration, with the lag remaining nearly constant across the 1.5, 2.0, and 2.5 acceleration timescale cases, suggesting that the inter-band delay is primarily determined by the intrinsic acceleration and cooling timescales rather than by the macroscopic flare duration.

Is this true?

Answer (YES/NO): NO